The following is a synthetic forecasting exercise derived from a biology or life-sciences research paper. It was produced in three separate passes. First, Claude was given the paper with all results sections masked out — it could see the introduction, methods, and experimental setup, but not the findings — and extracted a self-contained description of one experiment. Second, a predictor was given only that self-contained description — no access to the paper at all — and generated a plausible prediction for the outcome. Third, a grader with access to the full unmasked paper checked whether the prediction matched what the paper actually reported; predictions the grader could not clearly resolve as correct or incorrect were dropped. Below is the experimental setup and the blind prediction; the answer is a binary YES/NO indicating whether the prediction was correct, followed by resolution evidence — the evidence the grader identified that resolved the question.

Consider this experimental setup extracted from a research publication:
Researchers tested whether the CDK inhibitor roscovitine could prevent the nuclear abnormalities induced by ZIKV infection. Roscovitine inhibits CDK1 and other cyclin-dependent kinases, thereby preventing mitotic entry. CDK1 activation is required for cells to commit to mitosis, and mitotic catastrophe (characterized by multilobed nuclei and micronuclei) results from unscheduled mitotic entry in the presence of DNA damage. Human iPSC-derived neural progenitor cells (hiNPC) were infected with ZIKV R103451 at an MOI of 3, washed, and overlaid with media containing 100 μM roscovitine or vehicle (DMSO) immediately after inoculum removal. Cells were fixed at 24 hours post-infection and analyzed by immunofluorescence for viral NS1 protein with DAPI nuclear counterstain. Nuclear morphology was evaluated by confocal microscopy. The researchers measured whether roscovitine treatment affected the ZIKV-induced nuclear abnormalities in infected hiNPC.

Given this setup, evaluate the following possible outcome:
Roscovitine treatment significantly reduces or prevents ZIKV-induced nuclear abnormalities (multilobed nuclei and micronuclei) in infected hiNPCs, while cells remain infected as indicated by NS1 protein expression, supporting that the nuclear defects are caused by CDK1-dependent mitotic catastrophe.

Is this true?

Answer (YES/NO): YES